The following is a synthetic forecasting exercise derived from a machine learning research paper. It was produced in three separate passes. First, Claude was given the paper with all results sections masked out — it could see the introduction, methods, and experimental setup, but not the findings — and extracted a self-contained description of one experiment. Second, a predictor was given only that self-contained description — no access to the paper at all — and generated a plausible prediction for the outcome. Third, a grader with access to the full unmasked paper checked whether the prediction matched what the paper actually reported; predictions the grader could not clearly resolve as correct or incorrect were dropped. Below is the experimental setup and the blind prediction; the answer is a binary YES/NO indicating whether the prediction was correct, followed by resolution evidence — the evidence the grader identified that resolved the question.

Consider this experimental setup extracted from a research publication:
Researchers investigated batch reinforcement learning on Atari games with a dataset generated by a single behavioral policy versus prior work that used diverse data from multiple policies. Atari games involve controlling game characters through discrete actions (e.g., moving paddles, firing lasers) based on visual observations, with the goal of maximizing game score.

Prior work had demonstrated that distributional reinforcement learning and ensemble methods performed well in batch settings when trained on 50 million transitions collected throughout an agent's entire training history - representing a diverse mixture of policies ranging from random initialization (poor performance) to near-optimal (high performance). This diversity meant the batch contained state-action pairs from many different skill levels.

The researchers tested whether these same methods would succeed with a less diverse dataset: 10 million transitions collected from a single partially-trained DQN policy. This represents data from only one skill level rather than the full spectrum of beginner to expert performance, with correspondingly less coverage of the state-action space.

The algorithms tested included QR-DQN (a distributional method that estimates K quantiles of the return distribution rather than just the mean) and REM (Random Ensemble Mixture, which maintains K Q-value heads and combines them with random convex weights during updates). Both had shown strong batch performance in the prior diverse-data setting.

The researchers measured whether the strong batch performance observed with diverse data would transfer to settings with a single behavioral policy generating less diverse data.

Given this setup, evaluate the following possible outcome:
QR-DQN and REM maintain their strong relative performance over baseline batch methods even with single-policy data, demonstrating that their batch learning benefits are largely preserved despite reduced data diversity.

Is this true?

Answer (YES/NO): NO